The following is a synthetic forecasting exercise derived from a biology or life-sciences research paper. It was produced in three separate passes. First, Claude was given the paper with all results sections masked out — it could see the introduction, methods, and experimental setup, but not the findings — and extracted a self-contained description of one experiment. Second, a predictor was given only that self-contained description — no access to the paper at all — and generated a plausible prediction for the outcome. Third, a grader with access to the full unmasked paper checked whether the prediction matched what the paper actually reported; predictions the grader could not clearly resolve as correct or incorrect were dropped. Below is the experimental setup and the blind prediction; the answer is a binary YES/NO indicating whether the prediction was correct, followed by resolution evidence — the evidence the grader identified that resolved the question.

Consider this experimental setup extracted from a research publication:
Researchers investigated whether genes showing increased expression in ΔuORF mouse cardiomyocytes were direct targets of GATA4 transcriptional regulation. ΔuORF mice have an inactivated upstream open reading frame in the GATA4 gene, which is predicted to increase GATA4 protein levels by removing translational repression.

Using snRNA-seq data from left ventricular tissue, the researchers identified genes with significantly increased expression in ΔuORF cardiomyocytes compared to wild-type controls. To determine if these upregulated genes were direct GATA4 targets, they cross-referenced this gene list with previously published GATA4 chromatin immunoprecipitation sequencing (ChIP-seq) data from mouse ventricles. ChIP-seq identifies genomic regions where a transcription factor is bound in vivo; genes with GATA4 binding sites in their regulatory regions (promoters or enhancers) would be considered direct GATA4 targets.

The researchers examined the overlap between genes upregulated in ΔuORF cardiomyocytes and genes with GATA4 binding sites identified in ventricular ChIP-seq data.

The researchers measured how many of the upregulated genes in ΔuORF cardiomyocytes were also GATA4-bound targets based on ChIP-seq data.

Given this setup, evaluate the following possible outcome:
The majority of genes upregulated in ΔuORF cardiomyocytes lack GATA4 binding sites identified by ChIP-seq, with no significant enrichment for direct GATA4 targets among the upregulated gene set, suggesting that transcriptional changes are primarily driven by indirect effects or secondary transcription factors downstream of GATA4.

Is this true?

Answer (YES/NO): NO